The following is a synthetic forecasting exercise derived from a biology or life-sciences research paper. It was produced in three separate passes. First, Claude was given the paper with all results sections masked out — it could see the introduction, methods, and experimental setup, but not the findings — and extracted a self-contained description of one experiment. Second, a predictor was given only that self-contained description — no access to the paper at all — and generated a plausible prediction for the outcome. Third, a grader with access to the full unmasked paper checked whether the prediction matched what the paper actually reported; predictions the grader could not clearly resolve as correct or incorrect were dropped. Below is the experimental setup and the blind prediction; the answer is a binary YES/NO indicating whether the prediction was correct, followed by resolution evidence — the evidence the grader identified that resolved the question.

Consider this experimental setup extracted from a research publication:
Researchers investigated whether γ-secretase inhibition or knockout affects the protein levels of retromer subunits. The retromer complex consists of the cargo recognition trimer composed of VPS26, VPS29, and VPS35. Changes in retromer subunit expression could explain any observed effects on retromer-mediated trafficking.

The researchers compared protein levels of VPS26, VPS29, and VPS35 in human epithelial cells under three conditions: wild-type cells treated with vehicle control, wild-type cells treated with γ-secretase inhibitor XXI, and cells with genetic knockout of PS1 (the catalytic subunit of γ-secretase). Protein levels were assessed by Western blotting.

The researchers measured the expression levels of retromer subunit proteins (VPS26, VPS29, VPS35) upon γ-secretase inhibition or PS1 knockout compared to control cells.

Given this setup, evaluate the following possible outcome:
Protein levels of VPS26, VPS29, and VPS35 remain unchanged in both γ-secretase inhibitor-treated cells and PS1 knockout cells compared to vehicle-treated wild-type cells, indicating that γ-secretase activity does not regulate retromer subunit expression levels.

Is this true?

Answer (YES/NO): YES